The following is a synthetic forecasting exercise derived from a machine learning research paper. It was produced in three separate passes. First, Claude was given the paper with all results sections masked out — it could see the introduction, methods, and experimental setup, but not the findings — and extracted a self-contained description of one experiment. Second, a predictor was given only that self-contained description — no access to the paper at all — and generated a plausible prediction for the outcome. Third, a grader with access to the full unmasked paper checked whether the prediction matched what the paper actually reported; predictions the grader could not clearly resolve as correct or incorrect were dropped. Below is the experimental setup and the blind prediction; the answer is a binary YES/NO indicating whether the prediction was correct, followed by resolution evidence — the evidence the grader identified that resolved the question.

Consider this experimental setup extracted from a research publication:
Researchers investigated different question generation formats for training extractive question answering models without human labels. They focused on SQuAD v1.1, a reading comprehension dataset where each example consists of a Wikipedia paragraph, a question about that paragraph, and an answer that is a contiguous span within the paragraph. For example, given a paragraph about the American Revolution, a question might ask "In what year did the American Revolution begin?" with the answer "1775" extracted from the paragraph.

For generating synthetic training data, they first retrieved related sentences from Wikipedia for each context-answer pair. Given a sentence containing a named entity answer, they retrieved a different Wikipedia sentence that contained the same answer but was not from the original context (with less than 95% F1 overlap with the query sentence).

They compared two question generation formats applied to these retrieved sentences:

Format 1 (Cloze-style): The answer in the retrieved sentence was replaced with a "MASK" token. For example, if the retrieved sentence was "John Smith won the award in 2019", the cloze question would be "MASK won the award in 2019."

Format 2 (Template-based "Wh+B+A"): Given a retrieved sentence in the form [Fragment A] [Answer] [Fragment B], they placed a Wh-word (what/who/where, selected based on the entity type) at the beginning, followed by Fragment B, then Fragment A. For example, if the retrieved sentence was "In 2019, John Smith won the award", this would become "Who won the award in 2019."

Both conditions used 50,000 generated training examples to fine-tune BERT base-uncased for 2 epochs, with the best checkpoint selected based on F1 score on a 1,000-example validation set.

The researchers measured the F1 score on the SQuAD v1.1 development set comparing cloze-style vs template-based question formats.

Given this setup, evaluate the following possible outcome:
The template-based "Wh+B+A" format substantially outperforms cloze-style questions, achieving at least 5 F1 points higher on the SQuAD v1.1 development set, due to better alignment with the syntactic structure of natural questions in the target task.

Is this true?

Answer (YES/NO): YES